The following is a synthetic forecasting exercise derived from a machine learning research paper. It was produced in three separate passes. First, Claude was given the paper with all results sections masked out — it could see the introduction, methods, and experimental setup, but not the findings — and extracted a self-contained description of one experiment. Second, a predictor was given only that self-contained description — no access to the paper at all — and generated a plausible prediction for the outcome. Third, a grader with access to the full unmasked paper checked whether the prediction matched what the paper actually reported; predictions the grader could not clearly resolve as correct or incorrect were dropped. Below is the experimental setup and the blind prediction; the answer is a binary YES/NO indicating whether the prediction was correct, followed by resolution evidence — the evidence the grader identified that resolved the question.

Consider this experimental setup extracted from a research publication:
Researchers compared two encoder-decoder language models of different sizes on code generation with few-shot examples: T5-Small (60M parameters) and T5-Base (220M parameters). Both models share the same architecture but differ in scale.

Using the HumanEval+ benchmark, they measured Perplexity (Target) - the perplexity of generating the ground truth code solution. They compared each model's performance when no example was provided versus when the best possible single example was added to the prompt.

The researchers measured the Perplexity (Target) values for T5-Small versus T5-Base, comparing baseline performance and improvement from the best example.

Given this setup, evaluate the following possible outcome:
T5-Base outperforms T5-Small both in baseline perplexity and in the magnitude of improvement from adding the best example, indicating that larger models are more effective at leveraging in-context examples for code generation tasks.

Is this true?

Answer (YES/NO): NO